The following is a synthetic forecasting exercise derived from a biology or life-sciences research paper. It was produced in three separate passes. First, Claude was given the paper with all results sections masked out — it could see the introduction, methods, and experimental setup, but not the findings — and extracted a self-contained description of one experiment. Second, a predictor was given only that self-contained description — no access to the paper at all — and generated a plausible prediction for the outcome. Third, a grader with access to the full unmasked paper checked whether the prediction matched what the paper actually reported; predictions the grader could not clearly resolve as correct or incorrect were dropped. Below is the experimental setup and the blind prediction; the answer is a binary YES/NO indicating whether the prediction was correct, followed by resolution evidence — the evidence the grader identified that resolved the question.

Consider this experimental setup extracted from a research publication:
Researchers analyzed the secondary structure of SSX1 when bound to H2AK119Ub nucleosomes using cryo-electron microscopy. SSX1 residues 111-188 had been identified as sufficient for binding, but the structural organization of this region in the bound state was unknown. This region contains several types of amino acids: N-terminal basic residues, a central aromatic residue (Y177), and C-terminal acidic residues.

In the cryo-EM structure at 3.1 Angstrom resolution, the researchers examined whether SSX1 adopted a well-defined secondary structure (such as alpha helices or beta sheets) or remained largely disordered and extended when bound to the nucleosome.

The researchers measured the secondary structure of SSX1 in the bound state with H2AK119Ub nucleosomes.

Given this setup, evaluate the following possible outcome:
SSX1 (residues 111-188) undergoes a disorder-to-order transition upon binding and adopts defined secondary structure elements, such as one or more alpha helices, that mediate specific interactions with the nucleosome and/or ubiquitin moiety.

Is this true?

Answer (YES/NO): NO